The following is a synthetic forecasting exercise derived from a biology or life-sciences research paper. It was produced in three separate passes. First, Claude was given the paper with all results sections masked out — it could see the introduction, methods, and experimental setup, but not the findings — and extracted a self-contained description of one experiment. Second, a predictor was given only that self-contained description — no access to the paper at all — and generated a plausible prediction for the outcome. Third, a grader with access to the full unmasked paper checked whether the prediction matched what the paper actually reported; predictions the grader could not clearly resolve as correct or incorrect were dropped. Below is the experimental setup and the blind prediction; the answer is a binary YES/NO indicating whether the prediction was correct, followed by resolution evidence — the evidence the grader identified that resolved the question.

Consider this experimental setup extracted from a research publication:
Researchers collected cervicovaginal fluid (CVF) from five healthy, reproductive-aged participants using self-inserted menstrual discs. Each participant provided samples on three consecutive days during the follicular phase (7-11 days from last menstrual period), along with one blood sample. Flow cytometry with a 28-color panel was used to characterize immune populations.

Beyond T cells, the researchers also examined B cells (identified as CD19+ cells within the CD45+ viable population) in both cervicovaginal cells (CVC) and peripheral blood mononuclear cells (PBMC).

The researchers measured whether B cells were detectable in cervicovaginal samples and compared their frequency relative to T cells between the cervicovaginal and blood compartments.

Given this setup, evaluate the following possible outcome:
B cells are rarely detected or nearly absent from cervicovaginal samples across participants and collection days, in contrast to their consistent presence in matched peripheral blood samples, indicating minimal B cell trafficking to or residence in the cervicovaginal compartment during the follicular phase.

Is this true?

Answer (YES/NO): NO